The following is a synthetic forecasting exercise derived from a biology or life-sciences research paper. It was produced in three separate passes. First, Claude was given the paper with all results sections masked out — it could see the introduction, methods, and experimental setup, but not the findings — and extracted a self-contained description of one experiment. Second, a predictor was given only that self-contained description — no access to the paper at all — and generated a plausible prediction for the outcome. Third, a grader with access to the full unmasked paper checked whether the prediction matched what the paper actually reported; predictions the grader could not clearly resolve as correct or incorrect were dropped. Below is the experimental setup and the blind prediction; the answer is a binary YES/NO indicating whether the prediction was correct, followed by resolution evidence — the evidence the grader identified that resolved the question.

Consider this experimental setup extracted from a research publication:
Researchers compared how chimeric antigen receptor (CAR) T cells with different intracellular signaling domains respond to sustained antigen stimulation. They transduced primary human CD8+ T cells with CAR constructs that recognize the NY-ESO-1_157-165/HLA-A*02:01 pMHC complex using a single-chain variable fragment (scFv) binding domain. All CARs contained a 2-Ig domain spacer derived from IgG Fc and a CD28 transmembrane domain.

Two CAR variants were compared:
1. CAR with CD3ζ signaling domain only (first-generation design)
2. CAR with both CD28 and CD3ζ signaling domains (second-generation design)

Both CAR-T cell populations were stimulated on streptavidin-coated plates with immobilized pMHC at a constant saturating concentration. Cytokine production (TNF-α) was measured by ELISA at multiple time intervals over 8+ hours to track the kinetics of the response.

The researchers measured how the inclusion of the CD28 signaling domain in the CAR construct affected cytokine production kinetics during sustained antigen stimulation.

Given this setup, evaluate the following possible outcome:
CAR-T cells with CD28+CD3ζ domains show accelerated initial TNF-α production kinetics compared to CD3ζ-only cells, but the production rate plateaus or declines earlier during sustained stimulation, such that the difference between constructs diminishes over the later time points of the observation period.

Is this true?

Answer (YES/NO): NO